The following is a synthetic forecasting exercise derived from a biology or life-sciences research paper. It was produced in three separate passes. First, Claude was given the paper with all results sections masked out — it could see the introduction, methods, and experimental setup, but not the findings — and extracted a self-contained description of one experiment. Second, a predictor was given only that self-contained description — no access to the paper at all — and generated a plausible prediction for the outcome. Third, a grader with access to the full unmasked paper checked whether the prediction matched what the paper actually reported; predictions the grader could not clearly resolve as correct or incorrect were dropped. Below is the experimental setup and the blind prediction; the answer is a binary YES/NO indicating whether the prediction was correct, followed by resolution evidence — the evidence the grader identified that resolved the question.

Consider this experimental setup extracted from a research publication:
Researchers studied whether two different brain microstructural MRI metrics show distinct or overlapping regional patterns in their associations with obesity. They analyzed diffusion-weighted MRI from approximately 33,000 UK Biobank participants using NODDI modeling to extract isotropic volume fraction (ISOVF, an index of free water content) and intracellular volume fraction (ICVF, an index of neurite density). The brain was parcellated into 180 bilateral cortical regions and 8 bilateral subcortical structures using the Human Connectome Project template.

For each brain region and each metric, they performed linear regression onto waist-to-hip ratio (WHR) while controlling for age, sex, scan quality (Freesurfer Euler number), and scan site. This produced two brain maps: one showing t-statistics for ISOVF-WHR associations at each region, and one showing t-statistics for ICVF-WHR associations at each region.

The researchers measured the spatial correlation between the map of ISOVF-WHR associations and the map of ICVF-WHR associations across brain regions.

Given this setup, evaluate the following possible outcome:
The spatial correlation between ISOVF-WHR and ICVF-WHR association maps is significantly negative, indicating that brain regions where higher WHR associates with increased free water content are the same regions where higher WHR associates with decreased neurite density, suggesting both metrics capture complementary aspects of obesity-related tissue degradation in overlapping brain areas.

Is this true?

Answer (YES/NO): NO